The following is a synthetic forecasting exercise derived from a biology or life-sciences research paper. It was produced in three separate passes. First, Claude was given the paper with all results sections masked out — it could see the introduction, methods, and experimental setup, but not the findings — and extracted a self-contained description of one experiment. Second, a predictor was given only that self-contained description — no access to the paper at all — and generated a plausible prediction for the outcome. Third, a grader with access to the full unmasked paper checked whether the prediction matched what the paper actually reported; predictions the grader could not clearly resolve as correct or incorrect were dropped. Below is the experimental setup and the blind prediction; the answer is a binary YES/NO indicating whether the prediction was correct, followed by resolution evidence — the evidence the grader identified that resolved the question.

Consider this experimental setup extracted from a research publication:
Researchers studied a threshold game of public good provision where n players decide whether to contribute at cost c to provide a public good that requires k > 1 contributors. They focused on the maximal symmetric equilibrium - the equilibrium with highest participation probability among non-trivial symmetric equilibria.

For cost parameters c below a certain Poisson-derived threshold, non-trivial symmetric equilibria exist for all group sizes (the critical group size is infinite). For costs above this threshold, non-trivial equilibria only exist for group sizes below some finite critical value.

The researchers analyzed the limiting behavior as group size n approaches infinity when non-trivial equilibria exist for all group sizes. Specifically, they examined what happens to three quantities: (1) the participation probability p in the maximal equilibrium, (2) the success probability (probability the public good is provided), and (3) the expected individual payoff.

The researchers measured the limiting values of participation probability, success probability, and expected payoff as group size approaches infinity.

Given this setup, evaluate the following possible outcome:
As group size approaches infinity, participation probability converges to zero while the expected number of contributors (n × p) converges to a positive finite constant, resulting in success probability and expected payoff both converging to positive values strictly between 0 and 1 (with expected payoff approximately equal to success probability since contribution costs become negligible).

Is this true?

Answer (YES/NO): YES